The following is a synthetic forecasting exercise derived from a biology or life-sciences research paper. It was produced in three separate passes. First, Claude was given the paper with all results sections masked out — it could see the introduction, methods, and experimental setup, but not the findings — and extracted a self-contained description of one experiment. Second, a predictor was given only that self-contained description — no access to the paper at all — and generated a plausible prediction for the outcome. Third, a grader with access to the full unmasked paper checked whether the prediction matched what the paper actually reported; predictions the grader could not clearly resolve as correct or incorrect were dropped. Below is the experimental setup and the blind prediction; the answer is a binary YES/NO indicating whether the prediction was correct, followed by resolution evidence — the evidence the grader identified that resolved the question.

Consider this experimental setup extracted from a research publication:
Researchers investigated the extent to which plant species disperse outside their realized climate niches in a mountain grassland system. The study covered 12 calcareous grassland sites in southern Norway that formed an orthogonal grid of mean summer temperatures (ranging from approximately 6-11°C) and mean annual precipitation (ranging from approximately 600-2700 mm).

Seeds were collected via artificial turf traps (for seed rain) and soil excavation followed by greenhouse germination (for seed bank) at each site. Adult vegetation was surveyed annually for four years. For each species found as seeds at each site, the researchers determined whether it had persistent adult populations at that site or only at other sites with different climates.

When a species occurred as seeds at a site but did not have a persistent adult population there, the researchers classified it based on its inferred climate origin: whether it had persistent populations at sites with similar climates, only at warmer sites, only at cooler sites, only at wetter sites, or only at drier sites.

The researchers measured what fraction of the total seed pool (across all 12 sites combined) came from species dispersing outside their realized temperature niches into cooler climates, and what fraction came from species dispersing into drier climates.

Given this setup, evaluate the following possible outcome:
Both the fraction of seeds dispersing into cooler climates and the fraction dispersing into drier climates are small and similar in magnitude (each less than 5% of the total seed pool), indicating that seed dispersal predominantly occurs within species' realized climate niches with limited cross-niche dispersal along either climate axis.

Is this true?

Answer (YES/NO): NO